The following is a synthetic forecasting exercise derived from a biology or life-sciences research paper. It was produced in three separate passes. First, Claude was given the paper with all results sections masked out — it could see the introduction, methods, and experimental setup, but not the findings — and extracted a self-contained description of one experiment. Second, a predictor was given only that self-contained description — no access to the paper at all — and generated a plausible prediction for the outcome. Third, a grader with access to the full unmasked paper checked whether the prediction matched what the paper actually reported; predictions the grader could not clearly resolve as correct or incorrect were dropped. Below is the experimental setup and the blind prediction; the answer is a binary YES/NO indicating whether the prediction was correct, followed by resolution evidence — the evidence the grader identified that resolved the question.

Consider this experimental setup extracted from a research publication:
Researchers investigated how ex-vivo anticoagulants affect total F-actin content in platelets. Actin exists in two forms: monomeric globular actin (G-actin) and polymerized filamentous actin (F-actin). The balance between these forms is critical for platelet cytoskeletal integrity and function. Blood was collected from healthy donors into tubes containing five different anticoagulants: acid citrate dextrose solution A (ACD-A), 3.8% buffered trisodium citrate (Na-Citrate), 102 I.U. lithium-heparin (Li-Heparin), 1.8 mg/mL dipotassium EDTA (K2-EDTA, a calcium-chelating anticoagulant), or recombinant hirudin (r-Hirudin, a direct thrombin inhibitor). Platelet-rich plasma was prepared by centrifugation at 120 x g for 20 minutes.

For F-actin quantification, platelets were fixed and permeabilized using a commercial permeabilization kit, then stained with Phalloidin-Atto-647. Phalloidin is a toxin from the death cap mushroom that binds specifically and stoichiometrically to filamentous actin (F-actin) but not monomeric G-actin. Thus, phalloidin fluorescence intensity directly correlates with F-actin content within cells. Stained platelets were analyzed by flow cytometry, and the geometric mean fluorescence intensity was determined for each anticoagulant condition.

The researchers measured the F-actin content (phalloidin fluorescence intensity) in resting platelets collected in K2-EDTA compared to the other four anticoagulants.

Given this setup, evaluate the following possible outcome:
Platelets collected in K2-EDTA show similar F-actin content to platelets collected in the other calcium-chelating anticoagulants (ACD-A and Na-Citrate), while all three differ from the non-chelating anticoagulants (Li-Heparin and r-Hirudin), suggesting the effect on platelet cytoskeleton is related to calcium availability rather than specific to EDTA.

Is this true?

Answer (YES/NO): NO